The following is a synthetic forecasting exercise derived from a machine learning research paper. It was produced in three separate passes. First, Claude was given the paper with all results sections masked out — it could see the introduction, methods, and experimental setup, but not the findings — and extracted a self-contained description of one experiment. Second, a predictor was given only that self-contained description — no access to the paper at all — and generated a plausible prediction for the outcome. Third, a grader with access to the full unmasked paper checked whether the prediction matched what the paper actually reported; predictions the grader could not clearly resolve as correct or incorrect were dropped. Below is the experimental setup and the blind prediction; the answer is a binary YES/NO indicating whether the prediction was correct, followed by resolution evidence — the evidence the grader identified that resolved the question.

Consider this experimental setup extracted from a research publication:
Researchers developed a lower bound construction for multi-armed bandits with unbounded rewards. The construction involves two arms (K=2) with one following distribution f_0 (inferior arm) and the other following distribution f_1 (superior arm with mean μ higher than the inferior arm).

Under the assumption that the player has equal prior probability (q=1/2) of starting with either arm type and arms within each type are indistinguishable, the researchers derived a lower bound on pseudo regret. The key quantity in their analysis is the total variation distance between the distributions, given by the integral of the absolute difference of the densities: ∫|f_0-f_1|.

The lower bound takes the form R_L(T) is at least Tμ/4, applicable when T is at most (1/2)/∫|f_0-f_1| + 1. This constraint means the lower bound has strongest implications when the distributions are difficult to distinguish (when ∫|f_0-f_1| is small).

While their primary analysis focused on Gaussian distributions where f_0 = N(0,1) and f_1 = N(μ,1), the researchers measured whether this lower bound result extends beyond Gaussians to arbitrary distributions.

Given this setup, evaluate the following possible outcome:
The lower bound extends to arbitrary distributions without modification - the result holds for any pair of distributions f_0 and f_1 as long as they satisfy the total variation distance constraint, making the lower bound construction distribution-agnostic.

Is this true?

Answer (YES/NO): YES